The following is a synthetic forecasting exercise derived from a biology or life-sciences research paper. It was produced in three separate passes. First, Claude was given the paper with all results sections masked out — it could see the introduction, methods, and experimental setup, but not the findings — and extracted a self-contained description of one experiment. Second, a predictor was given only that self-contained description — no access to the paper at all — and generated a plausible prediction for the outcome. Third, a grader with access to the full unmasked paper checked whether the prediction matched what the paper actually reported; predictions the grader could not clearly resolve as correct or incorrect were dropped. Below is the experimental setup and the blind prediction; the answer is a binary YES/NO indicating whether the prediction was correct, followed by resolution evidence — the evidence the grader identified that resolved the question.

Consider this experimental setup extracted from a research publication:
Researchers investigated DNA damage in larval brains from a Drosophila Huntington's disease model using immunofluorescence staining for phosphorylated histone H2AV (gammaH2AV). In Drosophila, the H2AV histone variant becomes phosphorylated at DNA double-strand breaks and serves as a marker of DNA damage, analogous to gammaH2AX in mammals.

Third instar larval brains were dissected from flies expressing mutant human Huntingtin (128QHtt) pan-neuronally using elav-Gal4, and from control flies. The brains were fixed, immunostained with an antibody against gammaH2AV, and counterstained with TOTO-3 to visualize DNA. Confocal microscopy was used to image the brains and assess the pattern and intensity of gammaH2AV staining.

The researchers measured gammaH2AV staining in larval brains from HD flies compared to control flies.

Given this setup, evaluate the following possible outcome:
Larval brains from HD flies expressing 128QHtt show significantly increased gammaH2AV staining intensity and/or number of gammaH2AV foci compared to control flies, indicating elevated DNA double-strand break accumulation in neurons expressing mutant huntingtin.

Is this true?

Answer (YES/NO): YES